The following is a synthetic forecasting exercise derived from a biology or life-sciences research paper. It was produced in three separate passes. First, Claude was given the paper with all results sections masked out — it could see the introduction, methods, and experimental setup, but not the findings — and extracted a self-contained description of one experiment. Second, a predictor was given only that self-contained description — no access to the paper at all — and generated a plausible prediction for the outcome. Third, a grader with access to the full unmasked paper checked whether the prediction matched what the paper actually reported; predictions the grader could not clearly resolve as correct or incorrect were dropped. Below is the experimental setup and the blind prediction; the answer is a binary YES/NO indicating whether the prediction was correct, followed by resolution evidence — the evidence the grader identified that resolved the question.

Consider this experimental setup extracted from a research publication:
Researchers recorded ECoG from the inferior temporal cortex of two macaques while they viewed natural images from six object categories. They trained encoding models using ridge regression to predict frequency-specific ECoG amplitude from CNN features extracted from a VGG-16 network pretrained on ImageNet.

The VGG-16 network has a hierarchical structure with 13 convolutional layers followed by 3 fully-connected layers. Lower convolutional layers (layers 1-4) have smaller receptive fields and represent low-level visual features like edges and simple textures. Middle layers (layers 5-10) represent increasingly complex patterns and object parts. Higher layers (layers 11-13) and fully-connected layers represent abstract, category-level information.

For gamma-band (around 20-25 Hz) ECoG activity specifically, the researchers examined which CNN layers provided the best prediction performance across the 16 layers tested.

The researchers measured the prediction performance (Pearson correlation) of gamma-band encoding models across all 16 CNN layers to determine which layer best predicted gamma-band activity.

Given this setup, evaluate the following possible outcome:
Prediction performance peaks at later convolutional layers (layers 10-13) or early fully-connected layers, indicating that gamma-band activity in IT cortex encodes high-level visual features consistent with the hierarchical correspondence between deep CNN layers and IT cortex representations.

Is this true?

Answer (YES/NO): NO